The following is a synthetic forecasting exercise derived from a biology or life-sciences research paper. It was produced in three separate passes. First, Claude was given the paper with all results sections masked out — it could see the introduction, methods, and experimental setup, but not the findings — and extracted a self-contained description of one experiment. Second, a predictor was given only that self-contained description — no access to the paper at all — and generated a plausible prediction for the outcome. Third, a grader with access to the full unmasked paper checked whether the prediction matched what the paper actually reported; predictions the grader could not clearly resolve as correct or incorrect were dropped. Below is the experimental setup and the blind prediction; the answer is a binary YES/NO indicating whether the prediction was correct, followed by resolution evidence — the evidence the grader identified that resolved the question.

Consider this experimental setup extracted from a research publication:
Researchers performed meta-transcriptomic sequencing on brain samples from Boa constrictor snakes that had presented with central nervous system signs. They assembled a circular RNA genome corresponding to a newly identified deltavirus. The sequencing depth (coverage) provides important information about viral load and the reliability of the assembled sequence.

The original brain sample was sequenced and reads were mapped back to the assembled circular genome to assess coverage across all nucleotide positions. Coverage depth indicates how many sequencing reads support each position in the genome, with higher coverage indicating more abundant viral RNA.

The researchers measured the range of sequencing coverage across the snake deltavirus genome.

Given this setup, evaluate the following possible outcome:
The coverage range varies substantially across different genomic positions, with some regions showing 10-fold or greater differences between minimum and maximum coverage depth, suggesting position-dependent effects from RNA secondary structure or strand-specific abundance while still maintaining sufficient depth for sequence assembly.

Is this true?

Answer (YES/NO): NO